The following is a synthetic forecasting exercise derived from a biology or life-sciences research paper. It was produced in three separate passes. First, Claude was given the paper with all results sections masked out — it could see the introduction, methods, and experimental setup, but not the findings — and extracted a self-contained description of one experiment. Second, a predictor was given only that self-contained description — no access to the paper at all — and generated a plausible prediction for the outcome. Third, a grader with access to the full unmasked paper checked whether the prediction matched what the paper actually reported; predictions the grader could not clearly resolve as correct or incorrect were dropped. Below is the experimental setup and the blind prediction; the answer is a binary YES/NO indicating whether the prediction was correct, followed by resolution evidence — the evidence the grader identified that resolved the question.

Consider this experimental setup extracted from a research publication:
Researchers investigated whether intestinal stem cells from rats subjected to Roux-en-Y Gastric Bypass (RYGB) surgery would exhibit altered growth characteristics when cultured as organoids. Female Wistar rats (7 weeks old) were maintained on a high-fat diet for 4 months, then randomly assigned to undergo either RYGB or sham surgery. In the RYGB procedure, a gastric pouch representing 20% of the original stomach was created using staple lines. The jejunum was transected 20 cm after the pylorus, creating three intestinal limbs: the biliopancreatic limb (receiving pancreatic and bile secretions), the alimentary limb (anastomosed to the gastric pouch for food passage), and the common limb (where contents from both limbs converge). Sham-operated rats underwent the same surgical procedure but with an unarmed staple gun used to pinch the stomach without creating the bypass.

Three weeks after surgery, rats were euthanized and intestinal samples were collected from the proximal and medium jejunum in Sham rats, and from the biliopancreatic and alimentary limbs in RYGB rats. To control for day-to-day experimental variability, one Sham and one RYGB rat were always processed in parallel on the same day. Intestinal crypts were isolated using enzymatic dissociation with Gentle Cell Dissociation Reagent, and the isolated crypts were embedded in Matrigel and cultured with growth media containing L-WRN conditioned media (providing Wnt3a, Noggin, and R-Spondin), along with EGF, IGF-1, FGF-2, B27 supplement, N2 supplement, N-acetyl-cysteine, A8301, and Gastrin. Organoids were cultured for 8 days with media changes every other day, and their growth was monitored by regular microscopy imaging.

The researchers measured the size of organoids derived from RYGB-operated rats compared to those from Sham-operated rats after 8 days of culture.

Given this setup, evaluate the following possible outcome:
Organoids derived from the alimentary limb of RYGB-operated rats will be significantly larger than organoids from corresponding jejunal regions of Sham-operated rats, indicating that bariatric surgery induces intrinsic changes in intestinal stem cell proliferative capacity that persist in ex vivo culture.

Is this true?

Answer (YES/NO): NO